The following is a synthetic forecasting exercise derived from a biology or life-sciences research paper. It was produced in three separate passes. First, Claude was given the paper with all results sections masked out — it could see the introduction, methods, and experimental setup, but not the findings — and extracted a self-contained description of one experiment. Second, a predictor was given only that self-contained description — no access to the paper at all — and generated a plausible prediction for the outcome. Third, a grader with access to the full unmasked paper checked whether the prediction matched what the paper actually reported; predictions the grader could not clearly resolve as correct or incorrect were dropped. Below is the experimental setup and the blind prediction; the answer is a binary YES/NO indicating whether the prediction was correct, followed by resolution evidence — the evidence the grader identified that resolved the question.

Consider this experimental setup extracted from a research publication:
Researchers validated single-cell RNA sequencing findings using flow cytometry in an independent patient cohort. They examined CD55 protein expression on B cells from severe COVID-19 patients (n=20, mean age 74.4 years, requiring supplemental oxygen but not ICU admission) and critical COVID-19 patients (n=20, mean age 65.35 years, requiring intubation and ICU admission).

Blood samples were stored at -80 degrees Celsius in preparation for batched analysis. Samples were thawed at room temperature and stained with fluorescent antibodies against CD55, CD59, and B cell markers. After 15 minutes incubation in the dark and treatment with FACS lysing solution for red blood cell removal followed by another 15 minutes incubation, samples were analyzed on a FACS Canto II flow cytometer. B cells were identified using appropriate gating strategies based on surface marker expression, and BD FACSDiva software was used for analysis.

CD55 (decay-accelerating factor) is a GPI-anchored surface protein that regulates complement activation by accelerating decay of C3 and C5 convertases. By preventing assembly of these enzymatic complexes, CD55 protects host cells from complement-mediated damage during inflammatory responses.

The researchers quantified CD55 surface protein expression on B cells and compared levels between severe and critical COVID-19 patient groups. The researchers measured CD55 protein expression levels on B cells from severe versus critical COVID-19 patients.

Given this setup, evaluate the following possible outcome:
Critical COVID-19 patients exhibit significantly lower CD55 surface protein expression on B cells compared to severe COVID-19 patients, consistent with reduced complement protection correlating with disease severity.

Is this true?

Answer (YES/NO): NO